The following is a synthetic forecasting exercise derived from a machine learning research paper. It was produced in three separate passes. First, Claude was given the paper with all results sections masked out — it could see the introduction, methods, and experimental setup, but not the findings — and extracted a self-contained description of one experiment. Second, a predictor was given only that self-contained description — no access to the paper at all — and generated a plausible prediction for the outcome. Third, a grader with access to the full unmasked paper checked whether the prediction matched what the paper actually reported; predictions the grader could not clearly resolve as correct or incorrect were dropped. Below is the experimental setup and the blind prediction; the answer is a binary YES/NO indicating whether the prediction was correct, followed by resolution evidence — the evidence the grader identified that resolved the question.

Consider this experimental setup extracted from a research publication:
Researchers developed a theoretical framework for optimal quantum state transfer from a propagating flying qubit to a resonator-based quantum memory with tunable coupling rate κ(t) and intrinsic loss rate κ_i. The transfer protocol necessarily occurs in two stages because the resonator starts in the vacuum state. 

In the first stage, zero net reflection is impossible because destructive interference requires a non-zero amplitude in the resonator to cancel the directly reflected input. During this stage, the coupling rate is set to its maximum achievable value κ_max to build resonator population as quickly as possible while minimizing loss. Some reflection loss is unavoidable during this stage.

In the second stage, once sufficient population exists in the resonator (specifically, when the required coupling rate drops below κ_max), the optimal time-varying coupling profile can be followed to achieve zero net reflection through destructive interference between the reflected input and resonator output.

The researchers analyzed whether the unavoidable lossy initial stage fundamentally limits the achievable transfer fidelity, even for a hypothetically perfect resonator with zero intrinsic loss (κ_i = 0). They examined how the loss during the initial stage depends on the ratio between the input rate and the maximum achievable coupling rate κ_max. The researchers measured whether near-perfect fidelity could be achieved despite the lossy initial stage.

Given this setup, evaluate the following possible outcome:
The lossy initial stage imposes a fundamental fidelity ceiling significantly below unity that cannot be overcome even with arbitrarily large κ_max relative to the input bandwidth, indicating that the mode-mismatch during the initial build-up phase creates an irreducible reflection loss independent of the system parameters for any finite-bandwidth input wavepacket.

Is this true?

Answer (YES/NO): NO